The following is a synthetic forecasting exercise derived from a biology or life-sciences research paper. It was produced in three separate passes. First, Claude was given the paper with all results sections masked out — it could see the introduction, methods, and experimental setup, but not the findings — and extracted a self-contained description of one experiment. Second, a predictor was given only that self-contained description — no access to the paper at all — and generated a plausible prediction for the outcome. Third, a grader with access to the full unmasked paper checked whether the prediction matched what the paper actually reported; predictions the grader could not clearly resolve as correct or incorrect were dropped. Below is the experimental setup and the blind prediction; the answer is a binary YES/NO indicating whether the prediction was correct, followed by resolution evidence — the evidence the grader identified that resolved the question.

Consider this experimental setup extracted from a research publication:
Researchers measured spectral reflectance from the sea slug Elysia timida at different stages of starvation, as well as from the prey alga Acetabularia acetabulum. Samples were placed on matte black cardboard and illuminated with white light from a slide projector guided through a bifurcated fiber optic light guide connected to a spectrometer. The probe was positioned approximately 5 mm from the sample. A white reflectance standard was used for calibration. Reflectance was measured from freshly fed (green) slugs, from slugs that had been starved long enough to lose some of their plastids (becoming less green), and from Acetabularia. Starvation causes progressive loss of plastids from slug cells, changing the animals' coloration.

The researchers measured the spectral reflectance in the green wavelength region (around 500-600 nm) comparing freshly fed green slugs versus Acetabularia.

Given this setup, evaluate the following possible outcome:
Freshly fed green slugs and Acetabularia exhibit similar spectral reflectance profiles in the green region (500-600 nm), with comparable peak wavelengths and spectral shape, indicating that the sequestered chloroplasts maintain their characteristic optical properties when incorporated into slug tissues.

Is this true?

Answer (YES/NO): YES